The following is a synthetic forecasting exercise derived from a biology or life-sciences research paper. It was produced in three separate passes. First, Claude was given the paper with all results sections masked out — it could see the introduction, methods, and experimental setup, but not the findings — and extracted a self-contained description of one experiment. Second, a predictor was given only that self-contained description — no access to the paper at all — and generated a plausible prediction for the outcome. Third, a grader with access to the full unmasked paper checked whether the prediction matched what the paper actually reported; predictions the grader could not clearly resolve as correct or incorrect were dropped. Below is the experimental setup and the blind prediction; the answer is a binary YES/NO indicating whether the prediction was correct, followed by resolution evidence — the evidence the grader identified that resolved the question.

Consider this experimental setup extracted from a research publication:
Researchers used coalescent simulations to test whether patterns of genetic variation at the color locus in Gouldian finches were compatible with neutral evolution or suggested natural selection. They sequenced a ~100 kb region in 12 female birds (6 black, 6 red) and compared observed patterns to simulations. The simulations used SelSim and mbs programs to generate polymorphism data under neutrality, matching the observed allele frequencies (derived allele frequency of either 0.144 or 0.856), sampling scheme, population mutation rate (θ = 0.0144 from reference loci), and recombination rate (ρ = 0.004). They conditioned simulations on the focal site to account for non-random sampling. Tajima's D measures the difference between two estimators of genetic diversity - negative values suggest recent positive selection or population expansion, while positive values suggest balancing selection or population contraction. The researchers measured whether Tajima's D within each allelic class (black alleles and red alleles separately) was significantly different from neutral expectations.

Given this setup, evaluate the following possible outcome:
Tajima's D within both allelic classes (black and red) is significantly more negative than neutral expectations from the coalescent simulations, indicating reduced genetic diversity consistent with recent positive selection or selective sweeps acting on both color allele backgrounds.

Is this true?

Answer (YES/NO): NO